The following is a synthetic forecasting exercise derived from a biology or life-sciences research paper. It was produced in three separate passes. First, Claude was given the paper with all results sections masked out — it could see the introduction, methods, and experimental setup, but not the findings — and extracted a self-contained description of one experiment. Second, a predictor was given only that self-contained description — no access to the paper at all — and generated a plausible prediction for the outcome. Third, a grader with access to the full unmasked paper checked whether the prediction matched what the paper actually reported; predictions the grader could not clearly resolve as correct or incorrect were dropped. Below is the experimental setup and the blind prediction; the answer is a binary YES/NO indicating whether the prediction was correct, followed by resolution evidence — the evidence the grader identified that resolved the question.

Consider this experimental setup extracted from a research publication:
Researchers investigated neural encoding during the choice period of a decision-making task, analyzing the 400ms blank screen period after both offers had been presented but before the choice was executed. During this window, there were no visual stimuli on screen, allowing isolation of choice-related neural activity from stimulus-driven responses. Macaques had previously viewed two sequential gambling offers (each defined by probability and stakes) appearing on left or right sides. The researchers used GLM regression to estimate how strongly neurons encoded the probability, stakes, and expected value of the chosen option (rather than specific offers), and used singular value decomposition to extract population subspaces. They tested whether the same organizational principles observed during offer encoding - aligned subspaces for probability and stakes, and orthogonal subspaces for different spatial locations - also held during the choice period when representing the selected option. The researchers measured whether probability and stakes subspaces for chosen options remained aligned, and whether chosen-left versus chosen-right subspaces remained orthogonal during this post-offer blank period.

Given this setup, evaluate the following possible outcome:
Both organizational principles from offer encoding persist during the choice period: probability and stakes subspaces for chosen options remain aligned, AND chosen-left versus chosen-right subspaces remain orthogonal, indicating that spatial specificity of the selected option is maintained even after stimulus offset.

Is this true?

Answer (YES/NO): YES